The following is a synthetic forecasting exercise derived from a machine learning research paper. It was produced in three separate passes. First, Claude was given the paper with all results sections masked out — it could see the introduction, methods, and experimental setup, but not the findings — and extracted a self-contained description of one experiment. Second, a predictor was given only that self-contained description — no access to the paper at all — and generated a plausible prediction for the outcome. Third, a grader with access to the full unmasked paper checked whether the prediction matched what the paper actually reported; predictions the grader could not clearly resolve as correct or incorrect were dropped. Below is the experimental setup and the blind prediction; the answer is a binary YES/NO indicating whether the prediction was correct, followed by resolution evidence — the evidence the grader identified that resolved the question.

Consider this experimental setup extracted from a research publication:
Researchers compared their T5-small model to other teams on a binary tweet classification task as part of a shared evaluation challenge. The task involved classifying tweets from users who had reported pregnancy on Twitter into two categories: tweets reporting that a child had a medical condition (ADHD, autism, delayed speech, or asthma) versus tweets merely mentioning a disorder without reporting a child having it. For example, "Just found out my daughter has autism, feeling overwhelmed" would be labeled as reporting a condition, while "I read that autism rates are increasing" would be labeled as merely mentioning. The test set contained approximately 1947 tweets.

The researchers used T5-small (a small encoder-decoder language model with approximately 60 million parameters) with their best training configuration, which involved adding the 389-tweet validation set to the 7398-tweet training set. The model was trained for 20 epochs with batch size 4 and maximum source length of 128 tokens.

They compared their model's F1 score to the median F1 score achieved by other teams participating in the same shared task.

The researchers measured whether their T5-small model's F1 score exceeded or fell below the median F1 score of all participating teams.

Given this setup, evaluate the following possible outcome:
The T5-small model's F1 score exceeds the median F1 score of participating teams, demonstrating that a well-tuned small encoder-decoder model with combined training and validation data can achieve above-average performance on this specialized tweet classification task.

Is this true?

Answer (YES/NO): NO